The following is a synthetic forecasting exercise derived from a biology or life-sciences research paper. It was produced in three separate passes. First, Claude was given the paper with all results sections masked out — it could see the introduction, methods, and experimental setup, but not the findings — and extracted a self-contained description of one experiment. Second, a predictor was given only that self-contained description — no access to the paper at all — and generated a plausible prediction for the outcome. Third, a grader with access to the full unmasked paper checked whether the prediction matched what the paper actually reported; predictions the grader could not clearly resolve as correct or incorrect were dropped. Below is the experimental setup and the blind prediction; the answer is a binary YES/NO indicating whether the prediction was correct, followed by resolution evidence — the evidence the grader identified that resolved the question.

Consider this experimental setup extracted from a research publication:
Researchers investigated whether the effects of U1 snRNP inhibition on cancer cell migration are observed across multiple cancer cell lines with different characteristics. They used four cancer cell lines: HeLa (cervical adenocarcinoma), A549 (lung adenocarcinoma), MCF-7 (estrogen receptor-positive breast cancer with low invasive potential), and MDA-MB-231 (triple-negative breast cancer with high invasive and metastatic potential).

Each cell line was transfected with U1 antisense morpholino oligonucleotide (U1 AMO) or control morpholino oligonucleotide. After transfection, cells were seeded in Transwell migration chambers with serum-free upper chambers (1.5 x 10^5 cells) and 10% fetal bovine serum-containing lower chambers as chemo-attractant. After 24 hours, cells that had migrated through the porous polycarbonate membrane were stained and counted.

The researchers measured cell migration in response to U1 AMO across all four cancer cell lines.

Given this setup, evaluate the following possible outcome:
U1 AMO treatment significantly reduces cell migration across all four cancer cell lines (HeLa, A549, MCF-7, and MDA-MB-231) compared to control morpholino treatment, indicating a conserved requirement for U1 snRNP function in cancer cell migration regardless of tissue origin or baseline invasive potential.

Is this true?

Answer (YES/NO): NO